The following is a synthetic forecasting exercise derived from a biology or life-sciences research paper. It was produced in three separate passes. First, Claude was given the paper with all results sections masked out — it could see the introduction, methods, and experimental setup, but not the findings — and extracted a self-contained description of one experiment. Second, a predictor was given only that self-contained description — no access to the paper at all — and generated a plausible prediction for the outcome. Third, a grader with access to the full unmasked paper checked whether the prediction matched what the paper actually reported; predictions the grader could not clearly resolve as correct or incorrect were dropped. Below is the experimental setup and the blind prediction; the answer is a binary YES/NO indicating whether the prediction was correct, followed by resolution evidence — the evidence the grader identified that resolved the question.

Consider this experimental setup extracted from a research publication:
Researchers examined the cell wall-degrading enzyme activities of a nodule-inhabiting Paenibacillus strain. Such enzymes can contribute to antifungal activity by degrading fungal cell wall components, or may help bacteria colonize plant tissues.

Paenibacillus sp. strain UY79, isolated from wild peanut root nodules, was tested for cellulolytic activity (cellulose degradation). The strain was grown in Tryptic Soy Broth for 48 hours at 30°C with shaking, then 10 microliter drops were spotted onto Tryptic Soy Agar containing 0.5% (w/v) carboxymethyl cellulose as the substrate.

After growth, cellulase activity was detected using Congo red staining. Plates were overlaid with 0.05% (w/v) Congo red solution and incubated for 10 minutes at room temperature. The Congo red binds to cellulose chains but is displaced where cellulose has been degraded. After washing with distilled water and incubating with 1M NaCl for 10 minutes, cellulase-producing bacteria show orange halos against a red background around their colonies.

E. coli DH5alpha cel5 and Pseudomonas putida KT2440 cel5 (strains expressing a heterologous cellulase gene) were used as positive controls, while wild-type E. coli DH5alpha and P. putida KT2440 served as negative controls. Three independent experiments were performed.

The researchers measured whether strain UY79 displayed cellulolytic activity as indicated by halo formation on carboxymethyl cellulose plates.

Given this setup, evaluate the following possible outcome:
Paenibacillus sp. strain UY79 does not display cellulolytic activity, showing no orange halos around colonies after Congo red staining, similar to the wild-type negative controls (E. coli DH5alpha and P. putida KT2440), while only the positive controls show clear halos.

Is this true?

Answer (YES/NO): NO